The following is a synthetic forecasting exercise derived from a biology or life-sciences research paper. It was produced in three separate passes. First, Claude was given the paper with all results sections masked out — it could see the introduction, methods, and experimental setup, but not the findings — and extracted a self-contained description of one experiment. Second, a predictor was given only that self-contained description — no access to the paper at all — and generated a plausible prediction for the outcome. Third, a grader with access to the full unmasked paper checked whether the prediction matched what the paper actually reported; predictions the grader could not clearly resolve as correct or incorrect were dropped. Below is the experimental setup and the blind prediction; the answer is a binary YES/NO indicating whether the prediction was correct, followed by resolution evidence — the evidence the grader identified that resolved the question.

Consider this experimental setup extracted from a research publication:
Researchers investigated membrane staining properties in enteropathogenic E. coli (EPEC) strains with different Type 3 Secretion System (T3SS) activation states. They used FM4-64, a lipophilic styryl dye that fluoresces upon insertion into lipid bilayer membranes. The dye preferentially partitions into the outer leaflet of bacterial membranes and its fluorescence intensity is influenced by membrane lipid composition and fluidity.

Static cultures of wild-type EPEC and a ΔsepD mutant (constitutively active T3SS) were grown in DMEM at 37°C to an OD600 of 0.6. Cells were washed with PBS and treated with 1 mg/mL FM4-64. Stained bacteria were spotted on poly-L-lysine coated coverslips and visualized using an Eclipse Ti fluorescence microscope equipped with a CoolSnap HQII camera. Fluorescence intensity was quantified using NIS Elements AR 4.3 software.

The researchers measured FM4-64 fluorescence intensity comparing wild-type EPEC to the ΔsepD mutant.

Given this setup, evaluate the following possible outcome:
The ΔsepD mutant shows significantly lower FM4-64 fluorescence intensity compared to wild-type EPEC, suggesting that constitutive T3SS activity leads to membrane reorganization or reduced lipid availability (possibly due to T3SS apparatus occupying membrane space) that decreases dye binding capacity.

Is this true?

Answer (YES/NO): YES